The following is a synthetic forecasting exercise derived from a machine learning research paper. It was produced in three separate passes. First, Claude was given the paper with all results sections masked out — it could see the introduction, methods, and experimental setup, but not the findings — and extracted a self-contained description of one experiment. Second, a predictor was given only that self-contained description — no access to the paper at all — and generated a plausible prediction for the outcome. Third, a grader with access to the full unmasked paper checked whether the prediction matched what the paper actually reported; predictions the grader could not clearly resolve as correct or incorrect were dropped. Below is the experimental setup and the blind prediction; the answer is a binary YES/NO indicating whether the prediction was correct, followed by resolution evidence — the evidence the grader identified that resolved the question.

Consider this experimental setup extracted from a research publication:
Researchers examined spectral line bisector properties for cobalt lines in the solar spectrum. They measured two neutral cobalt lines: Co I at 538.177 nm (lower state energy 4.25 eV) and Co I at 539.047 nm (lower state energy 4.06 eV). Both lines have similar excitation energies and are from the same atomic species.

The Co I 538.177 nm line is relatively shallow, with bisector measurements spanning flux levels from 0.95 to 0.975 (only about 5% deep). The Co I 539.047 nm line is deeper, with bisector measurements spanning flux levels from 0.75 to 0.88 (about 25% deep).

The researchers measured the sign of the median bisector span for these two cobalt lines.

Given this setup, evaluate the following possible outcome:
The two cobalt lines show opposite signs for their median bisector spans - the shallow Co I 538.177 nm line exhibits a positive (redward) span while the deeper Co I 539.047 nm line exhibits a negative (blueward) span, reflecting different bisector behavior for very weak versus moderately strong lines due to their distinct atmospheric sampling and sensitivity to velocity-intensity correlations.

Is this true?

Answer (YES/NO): YES